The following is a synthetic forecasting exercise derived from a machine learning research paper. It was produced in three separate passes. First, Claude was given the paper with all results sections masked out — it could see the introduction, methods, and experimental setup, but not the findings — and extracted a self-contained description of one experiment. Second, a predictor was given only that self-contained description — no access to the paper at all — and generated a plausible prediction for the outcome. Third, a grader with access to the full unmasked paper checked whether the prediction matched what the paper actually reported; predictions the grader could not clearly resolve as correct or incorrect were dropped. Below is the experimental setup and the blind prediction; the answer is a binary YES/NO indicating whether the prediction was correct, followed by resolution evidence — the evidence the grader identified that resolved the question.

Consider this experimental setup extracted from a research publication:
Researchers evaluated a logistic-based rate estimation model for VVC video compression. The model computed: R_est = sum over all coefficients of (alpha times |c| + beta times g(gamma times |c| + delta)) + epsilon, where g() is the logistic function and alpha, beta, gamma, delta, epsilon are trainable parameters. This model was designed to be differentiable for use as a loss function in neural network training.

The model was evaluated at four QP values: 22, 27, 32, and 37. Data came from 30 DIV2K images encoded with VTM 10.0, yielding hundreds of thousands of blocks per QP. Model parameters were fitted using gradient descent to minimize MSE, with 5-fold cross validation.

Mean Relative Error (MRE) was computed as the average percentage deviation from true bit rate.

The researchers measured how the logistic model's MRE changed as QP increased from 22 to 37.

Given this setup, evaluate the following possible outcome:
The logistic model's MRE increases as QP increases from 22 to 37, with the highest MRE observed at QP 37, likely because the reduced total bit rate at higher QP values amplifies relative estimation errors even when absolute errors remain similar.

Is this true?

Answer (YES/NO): YES